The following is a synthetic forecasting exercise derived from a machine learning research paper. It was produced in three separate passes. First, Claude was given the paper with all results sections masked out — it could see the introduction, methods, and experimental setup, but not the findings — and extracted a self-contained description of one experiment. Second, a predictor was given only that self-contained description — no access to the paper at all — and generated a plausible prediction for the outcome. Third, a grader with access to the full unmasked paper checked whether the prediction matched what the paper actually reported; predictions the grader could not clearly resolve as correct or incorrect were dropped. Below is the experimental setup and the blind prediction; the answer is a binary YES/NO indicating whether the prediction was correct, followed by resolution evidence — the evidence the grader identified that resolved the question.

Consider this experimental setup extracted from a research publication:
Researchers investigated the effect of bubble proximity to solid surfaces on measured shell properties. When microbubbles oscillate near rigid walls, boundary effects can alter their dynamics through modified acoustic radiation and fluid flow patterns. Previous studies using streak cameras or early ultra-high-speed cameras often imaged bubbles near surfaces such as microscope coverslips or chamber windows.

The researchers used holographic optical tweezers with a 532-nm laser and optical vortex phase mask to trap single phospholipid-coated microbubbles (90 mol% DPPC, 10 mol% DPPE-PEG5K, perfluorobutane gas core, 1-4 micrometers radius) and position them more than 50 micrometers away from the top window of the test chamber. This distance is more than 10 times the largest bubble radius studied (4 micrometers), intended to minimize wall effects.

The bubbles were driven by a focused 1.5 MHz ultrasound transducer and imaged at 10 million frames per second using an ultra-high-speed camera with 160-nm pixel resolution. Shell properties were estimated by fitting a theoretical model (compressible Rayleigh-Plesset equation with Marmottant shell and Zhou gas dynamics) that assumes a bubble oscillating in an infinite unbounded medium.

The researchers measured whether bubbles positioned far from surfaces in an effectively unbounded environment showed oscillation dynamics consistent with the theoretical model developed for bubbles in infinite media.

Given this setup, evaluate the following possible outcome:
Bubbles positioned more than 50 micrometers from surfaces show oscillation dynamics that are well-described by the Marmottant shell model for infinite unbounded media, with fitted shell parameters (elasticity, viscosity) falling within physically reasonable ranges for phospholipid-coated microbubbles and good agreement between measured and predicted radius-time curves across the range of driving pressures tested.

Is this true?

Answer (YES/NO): NO